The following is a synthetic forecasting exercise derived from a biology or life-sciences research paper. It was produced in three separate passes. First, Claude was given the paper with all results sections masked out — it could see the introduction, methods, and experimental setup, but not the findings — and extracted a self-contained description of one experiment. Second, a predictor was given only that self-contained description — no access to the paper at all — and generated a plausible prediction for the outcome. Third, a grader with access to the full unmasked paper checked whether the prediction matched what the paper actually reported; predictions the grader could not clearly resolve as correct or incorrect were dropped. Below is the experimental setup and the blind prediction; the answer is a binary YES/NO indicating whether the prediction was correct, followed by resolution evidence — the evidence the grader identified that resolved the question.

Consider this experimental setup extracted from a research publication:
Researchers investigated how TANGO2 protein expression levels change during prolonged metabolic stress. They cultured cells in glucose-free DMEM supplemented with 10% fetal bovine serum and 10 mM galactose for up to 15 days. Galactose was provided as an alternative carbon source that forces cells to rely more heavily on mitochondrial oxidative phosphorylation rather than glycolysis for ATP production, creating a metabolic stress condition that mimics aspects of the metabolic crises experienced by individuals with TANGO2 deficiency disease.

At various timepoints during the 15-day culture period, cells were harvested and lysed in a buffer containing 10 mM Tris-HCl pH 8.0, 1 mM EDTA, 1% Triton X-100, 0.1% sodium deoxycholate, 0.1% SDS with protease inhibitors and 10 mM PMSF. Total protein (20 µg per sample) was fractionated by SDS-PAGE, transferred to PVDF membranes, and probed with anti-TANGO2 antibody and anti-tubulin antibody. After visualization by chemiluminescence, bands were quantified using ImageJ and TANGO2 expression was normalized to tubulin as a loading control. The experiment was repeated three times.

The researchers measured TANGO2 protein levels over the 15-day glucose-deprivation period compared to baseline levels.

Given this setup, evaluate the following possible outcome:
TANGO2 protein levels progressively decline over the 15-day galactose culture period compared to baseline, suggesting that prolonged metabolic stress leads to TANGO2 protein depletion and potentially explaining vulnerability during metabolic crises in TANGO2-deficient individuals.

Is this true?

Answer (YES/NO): NO